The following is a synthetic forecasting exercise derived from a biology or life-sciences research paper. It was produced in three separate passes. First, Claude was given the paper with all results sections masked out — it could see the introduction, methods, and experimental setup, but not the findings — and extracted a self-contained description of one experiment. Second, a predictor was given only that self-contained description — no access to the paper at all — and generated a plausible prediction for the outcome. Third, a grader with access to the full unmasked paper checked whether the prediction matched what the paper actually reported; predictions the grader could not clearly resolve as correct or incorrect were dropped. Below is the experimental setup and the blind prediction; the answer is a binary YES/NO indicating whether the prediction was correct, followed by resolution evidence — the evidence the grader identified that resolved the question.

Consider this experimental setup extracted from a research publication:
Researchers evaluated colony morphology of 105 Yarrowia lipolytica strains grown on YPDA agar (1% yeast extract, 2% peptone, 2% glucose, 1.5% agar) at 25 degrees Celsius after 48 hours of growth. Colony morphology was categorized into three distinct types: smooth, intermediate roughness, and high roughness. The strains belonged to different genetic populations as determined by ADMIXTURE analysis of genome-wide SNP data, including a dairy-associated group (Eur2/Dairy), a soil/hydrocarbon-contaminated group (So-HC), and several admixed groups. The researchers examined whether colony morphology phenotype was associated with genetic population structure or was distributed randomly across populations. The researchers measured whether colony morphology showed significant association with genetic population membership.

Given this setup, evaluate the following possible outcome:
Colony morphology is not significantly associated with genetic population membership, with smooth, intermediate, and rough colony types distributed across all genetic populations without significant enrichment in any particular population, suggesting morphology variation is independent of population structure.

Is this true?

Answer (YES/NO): NO